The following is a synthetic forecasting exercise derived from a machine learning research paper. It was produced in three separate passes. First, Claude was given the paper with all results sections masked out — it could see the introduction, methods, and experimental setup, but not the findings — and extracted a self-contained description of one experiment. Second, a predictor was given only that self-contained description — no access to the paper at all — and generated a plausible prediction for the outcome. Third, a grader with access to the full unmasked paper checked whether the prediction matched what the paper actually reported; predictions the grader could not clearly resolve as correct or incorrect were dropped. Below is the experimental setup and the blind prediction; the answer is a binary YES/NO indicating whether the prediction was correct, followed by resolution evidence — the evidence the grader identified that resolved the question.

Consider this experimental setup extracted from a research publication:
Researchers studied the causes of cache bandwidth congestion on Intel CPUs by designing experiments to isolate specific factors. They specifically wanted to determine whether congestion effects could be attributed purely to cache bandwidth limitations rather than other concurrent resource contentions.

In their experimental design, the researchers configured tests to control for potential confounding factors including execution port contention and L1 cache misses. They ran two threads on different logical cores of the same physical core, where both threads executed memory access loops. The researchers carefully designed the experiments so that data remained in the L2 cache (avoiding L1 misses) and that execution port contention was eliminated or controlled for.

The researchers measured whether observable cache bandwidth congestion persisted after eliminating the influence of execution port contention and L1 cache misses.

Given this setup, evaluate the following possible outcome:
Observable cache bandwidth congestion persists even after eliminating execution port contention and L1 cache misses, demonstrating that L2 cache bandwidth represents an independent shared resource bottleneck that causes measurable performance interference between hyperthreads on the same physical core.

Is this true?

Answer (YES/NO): YES